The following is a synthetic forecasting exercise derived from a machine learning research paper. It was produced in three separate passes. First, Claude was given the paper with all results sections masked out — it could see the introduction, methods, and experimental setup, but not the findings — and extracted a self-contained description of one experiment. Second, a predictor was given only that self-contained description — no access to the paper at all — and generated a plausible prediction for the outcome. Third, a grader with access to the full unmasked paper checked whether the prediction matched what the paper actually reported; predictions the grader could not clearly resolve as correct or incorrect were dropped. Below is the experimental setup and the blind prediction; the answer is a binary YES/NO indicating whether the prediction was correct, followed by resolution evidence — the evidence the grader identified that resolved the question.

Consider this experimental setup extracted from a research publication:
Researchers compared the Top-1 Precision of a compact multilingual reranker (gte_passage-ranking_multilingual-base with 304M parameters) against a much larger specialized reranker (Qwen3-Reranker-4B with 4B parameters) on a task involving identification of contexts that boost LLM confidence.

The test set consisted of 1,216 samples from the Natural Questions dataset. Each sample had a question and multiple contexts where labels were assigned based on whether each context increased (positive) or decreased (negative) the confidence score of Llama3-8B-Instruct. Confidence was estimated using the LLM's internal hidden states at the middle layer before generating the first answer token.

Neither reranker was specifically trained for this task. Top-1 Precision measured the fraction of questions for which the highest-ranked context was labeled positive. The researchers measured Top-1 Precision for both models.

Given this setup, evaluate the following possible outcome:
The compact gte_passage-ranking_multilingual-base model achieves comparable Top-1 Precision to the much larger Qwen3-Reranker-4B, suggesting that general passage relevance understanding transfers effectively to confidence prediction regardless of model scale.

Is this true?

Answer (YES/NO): NO